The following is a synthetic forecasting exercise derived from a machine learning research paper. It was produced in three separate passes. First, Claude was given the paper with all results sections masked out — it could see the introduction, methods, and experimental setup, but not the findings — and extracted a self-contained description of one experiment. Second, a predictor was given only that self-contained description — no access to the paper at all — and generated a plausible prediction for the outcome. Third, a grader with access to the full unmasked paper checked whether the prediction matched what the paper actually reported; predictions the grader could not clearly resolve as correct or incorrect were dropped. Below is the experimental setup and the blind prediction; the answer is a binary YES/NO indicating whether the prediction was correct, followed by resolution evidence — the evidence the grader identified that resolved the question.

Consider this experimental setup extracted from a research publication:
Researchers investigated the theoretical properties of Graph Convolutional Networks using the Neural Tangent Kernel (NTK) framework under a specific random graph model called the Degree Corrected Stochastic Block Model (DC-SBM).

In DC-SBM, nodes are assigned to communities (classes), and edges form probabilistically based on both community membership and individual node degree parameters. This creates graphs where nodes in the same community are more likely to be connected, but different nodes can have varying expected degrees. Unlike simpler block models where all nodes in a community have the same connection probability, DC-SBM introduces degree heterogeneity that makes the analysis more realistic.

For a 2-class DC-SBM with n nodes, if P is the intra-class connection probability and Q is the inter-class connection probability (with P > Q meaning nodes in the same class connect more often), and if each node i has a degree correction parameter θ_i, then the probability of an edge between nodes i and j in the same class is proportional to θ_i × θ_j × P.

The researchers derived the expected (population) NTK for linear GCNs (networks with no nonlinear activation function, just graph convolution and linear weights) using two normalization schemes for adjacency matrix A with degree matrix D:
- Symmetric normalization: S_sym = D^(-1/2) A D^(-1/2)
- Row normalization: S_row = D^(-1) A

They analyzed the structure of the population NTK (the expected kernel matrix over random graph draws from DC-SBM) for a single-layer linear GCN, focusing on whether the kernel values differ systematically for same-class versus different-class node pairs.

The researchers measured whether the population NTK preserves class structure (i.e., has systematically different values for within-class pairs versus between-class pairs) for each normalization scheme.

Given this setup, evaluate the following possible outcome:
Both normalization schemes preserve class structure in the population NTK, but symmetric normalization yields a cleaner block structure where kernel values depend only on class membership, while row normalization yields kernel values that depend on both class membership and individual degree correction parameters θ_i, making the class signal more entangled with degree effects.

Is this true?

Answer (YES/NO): NO